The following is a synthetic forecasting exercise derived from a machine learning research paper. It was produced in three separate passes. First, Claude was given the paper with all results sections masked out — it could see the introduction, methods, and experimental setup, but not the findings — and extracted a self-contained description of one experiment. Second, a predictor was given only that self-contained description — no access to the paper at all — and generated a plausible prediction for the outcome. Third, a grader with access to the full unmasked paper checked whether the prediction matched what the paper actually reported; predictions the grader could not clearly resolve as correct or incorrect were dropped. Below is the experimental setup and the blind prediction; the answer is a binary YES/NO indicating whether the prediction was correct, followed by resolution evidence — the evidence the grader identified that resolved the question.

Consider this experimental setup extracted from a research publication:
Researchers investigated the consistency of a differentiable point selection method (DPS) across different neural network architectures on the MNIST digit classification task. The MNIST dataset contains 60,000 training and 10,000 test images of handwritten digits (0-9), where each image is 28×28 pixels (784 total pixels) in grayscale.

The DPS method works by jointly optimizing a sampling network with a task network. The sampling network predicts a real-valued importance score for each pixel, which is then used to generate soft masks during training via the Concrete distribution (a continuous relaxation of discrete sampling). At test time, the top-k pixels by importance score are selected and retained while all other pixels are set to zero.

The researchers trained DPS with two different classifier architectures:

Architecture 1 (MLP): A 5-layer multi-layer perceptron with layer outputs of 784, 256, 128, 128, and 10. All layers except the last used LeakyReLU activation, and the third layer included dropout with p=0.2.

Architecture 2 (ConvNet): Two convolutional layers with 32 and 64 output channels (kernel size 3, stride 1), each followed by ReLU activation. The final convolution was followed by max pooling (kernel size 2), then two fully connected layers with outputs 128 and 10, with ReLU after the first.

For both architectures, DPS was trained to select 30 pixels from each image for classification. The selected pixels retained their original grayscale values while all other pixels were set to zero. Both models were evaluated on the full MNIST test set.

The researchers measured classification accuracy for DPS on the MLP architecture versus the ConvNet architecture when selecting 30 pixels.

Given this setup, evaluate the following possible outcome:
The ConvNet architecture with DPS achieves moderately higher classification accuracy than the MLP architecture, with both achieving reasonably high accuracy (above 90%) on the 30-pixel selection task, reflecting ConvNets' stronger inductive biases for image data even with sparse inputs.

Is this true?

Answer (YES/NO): NO